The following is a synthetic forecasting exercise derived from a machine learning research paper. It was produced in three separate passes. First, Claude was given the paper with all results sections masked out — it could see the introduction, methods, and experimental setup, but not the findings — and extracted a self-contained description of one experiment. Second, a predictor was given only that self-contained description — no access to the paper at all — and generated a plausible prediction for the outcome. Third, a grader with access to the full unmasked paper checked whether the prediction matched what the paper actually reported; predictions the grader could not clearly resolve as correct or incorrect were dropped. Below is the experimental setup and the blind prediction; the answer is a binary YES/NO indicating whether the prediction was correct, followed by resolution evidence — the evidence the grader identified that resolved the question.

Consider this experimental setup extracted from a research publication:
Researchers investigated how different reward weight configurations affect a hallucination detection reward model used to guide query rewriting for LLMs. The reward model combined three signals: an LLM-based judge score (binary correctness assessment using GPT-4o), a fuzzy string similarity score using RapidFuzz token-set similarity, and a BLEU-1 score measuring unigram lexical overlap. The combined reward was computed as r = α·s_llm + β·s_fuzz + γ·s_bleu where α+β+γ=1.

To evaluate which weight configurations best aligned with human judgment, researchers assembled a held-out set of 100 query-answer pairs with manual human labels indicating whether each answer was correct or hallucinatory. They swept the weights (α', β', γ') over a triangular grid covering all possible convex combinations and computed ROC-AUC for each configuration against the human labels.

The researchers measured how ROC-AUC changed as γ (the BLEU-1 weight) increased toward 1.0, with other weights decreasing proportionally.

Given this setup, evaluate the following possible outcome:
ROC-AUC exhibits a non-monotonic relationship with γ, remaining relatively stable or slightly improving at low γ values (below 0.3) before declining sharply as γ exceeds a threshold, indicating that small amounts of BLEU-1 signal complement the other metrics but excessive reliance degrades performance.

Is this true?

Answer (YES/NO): NO